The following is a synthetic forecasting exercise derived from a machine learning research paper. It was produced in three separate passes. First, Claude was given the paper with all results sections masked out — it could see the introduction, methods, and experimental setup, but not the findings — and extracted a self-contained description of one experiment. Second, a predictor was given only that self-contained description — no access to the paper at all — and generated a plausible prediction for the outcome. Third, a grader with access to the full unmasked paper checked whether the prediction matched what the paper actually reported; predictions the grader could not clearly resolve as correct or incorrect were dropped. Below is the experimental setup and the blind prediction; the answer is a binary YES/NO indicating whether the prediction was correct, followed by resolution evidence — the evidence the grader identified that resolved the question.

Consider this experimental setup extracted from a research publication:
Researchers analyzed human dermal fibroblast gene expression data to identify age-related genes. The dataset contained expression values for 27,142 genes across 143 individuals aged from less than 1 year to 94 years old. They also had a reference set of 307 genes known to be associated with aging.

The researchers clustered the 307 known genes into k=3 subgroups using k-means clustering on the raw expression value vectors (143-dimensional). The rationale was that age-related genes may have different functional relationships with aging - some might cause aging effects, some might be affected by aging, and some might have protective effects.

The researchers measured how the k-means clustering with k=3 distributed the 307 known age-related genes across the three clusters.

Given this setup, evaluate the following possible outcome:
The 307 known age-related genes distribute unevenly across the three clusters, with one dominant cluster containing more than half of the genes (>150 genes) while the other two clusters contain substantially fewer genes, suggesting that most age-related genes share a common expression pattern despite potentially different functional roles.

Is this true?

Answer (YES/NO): NO